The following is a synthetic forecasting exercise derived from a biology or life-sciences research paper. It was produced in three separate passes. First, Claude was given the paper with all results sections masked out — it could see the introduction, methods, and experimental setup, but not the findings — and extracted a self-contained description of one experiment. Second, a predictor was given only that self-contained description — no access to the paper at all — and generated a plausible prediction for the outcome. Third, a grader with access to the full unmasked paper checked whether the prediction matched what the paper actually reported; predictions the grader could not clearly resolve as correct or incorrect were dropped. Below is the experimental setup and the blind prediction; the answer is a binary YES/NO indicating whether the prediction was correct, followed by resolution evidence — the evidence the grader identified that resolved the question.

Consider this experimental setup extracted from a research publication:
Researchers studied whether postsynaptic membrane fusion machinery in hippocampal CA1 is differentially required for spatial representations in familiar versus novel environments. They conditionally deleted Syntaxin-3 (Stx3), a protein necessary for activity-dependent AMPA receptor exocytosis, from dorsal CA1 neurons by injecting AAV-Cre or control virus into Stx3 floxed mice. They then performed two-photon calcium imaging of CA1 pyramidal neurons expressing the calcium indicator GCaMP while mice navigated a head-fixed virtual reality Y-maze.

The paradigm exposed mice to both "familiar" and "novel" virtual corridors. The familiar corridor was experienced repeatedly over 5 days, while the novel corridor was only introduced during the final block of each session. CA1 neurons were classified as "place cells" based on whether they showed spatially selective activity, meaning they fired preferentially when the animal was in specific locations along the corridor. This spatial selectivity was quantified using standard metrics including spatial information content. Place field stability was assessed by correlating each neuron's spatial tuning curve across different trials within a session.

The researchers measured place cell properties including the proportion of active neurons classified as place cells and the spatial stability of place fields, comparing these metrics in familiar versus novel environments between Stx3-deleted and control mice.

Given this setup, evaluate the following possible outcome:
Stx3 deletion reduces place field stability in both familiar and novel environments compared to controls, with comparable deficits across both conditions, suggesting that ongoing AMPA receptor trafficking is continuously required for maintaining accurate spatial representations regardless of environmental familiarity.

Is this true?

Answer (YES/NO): NO